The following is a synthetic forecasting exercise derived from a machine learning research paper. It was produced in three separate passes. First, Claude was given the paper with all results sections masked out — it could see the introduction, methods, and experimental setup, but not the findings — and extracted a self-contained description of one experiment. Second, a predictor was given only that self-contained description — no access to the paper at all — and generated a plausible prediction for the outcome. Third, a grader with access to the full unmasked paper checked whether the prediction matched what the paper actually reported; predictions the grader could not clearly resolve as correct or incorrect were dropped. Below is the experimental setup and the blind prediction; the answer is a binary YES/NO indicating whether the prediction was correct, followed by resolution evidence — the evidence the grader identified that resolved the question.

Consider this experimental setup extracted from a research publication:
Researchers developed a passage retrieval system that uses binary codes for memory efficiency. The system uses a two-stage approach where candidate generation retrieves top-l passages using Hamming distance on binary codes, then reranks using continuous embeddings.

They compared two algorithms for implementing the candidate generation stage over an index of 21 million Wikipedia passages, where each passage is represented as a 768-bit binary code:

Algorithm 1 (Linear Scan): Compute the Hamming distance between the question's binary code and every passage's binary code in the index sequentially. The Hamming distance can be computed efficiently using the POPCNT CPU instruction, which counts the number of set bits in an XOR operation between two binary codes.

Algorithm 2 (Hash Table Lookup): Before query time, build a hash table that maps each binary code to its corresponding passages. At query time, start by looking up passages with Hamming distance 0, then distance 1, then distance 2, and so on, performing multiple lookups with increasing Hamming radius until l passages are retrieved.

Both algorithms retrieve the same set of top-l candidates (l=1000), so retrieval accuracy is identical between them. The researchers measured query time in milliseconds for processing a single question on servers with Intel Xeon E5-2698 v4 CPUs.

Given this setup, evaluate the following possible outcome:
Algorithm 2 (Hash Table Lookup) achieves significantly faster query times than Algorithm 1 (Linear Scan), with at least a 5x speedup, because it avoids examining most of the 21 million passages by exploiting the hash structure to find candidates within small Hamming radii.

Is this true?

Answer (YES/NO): NO